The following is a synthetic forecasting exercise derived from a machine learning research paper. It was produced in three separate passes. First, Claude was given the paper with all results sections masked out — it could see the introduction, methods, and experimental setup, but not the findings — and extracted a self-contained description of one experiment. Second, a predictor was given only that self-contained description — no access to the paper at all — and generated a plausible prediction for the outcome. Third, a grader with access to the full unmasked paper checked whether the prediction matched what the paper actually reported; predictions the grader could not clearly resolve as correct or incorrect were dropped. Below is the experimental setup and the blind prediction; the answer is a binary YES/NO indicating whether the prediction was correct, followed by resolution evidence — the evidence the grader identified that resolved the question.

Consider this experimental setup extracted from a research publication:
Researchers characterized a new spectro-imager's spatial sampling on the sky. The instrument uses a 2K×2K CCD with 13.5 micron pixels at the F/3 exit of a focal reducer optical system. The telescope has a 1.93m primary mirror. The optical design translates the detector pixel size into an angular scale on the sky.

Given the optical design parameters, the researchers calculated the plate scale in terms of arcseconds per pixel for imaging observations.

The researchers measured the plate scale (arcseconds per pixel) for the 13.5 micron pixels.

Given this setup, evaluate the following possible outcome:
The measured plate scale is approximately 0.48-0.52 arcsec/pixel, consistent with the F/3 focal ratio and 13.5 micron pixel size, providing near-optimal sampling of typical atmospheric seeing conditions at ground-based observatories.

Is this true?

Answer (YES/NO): YES